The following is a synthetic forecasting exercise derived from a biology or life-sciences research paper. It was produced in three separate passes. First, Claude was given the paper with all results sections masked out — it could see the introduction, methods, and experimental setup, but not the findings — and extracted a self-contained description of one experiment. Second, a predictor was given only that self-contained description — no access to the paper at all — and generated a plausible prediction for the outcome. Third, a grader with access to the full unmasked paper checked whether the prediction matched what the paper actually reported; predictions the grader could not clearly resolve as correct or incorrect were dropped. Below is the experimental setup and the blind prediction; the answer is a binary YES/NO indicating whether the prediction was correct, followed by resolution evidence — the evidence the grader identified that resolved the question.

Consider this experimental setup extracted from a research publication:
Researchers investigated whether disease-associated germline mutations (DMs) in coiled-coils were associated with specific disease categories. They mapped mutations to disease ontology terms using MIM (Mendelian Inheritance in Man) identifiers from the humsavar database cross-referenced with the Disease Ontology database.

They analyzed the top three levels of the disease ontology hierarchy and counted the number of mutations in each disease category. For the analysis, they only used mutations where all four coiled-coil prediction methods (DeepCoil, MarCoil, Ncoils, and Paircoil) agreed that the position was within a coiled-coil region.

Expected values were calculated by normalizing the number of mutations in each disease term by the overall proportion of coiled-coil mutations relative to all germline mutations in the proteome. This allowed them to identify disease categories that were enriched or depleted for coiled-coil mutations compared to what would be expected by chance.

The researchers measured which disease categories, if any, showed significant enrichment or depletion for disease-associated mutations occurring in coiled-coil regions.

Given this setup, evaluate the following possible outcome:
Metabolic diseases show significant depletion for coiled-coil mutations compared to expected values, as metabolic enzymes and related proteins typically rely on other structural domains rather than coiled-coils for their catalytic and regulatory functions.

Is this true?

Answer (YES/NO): NO